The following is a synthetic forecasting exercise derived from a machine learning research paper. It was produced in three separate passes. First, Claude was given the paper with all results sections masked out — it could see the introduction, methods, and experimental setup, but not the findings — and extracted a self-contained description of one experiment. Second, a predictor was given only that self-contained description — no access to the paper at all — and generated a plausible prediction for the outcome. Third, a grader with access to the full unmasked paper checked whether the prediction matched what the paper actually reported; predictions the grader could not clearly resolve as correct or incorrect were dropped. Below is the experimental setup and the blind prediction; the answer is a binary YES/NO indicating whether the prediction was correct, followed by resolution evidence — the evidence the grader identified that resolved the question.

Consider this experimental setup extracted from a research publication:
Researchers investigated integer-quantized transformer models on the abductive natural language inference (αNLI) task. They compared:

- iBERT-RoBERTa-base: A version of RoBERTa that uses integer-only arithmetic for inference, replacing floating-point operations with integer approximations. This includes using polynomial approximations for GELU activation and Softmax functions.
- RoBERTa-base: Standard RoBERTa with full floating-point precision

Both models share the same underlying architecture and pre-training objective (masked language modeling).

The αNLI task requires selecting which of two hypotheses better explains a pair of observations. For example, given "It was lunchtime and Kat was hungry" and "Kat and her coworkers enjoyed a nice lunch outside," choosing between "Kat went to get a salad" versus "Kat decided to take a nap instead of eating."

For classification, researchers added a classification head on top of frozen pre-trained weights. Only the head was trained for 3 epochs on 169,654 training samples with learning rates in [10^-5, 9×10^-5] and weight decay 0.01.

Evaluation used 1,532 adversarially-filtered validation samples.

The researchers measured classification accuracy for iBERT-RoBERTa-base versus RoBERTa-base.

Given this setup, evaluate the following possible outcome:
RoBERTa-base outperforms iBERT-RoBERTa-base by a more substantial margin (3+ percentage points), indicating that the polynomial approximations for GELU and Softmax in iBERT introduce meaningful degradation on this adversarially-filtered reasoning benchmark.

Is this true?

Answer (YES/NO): NO